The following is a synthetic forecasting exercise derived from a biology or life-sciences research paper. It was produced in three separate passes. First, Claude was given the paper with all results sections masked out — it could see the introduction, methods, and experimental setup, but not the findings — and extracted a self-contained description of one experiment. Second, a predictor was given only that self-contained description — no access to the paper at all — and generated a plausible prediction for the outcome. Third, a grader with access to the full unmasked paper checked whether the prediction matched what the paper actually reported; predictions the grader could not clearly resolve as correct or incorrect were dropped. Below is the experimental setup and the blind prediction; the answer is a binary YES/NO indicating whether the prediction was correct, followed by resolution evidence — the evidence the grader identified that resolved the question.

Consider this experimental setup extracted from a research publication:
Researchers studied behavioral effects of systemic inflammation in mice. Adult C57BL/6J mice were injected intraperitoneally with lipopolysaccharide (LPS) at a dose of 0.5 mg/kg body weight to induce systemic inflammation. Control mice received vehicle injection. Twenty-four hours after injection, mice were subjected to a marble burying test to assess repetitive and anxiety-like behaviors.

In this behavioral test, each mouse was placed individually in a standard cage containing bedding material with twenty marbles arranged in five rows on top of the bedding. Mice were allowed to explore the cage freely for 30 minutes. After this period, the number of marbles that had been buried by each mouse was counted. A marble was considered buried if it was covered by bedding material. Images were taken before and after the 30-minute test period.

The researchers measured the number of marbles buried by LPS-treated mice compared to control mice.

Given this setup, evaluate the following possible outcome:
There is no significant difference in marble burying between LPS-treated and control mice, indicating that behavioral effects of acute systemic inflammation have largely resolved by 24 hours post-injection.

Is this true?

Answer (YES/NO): NO